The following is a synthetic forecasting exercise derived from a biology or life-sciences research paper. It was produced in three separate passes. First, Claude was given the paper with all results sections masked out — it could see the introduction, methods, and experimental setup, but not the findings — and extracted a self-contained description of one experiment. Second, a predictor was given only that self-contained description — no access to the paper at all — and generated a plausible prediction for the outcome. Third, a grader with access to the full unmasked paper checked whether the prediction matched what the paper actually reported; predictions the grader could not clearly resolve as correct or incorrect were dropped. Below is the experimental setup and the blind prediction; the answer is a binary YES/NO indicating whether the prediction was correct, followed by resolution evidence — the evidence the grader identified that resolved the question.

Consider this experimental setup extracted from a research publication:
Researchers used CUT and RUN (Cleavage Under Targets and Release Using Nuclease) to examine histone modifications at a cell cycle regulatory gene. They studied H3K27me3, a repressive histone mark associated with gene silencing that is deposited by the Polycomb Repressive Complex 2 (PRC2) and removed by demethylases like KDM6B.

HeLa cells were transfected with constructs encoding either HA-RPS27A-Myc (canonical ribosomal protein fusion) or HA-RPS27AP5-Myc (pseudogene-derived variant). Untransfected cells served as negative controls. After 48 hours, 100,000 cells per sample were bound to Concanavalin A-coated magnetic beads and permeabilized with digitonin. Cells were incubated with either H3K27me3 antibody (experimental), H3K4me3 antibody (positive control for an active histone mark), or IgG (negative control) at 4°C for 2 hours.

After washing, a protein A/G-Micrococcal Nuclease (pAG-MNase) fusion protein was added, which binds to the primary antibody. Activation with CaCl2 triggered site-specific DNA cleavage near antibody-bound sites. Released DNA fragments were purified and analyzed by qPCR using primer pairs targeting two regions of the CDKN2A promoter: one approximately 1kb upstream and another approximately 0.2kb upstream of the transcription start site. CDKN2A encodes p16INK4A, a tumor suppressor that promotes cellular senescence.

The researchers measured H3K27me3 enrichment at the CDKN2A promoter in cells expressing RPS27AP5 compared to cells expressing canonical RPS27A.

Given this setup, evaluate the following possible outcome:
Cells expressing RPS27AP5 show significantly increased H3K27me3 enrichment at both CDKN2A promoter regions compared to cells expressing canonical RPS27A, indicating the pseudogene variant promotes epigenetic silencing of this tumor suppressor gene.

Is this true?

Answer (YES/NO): NO